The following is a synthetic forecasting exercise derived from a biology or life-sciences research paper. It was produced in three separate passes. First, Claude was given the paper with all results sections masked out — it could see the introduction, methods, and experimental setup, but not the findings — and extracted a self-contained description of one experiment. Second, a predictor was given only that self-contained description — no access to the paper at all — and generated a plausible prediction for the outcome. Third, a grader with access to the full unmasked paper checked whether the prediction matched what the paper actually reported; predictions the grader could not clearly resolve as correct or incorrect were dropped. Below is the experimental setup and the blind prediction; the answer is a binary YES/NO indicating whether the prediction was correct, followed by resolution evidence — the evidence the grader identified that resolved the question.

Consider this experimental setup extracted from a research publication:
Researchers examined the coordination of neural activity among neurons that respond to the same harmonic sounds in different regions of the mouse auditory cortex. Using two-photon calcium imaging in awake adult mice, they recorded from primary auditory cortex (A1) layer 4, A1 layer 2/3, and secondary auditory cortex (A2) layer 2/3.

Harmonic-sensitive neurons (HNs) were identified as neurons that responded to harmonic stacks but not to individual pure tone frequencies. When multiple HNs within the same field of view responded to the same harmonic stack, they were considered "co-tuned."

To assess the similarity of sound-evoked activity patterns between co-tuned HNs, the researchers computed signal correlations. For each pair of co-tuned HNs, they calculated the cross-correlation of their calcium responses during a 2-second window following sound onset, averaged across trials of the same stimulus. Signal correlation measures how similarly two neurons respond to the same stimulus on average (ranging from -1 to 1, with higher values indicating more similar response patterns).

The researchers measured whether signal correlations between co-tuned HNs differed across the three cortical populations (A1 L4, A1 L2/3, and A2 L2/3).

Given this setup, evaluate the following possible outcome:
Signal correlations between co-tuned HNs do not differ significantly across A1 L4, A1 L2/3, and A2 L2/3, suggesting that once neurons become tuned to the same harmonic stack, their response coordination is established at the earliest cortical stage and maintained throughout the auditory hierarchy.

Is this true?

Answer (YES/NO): NO